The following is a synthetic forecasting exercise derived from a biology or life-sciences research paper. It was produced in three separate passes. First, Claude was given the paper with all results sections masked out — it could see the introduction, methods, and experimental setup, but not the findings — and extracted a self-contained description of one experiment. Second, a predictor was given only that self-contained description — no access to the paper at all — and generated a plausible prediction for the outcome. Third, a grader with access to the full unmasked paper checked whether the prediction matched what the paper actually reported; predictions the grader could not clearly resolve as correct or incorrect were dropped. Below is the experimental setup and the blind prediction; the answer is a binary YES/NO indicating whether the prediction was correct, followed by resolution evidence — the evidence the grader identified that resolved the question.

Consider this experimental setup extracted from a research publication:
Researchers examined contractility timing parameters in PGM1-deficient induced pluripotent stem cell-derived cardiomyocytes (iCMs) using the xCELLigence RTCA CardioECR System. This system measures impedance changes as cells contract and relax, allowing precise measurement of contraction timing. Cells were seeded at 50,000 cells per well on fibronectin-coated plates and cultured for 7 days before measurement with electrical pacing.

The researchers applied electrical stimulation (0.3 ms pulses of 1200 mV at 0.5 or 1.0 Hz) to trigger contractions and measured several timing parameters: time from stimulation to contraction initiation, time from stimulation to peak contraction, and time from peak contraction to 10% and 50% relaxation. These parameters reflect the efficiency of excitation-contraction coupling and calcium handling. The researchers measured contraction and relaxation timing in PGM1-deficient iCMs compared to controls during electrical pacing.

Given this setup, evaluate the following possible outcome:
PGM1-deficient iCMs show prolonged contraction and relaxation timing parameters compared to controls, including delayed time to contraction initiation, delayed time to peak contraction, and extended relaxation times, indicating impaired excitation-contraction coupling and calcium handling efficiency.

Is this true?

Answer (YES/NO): YES